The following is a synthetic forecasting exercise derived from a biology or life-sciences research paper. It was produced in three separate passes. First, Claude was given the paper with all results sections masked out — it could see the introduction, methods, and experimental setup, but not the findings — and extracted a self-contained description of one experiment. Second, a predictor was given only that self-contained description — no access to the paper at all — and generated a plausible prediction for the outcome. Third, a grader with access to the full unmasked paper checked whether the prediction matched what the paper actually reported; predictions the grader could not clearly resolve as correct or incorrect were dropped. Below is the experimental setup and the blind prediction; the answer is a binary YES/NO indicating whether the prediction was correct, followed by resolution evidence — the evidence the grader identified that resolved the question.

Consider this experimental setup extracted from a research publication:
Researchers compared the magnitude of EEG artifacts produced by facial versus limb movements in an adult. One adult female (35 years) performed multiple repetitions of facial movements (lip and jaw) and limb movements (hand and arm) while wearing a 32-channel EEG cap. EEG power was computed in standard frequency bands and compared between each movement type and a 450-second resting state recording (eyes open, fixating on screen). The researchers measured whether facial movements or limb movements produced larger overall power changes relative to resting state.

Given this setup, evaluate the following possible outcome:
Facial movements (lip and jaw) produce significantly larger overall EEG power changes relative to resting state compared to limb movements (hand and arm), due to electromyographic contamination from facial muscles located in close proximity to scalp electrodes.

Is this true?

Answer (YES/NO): YES